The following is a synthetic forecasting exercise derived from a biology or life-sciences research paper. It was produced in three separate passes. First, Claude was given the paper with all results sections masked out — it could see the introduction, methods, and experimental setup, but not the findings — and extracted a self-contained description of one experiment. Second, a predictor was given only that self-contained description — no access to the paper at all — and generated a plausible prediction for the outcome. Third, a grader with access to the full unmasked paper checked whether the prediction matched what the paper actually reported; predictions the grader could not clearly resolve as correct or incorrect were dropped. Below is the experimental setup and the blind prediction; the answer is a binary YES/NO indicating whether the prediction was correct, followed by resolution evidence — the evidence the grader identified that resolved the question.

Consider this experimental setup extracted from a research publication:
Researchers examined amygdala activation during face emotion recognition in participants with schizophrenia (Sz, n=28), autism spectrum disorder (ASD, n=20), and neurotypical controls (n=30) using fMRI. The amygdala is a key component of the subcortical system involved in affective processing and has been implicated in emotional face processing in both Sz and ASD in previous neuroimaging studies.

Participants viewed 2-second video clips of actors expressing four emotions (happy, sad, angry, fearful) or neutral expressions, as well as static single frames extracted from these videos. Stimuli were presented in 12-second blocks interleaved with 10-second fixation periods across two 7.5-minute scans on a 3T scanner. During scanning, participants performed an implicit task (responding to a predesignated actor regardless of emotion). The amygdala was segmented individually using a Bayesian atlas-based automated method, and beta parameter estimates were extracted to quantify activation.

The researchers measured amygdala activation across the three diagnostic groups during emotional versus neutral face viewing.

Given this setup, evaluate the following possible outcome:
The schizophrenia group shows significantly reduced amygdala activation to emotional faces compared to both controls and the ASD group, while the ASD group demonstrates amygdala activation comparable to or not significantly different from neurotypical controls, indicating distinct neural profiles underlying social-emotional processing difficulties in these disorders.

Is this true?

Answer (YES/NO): NO